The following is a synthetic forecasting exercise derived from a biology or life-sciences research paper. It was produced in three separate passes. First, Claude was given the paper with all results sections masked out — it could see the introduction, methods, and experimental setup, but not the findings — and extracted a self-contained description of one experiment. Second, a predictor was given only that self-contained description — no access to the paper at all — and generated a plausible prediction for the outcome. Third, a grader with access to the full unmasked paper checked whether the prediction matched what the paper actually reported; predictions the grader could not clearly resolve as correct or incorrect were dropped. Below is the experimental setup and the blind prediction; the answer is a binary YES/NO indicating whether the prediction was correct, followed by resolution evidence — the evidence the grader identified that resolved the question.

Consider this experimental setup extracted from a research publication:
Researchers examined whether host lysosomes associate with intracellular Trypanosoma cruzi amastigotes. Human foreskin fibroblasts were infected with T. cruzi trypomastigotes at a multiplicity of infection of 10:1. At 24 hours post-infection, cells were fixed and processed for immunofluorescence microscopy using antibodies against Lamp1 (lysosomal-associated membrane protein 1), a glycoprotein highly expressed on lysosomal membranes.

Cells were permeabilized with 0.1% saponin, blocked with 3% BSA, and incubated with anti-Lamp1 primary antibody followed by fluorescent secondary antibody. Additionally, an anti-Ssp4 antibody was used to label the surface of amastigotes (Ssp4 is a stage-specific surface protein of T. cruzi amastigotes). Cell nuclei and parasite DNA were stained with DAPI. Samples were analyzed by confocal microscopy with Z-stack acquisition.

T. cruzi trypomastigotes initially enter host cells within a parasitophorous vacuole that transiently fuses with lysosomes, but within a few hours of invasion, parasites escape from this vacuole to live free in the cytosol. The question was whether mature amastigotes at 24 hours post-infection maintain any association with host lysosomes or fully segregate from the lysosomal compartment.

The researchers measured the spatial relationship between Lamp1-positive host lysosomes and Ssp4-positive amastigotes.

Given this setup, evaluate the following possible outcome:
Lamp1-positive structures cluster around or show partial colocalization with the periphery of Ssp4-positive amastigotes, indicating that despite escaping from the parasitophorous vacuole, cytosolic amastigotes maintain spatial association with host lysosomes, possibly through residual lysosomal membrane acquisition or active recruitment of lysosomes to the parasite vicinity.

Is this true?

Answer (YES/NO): YES